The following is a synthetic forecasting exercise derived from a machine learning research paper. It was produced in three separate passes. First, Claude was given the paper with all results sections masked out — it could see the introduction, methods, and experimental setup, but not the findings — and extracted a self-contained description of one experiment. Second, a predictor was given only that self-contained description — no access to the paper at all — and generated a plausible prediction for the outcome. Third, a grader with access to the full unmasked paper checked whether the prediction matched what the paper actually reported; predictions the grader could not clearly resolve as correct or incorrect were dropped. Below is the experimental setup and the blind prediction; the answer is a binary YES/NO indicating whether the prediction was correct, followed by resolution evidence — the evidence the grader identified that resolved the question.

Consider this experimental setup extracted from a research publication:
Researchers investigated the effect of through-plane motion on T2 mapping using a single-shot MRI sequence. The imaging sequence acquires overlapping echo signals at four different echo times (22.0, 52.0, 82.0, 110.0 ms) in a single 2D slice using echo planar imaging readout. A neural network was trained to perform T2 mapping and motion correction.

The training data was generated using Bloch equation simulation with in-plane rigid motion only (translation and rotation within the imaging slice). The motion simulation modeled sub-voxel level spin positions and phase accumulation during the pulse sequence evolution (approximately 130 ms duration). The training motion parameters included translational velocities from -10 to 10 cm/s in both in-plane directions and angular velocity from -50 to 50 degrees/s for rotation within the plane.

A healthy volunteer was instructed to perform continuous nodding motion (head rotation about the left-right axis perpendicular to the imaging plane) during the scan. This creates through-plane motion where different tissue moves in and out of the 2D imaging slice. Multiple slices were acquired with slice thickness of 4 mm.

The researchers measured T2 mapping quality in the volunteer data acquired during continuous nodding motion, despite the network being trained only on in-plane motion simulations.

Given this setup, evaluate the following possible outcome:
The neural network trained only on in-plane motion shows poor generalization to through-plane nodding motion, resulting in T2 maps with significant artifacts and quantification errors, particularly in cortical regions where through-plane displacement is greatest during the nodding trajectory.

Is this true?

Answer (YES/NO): NO